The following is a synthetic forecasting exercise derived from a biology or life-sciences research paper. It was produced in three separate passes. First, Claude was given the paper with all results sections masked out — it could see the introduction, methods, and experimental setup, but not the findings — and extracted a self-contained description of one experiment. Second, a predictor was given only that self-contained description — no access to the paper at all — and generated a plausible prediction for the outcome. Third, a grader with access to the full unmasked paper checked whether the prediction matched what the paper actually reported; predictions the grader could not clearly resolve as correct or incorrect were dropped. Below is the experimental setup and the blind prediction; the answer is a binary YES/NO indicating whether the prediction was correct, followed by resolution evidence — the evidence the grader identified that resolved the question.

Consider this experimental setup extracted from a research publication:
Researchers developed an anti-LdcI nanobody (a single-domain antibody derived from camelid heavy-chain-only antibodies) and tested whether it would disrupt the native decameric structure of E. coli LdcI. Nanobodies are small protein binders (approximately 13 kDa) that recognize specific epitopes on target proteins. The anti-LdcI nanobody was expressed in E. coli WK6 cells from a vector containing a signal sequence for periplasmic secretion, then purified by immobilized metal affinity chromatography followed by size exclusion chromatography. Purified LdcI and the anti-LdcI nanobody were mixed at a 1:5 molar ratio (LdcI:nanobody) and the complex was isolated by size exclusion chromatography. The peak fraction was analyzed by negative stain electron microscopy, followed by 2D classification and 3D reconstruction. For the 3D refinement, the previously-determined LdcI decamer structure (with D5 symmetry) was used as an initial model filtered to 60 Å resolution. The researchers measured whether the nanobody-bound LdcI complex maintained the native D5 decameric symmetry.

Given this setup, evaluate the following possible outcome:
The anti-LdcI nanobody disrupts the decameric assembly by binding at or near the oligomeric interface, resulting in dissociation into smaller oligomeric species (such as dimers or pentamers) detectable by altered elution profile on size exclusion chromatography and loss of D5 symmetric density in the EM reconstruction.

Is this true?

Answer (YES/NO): NO